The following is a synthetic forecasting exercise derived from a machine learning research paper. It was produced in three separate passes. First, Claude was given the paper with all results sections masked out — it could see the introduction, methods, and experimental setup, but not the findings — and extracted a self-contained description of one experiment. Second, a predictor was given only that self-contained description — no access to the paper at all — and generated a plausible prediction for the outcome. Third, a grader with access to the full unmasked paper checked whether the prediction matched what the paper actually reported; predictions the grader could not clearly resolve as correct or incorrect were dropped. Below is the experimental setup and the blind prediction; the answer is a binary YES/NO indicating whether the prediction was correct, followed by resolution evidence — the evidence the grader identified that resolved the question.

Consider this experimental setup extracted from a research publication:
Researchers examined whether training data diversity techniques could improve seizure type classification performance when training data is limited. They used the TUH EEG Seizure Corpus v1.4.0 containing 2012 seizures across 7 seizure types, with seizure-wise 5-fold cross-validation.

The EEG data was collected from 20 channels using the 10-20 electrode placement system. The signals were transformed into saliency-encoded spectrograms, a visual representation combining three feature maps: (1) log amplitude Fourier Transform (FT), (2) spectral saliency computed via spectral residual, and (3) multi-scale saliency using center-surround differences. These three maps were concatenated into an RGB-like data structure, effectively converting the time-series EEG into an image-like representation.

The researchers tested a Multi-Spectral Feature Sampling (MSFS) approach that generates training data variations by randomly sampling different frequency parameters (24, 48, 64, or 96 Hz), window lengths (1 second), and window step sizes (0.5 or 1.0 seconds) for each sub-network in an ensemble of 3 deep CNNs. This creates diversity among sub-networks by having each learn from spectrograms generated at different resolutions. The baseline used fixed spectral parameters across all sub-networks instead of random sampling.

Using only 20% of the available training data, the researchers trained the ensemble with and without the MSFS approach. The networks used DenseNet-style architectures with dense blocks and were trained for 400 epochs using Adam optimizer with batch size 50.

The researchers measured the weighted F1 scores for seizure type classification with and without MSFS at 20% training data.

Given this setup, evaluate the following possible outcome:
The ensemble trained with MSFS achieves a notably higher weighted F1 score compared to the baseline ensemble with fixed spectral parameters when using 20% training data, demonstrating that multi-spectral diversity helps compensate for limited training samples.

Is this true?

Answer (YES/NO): YES